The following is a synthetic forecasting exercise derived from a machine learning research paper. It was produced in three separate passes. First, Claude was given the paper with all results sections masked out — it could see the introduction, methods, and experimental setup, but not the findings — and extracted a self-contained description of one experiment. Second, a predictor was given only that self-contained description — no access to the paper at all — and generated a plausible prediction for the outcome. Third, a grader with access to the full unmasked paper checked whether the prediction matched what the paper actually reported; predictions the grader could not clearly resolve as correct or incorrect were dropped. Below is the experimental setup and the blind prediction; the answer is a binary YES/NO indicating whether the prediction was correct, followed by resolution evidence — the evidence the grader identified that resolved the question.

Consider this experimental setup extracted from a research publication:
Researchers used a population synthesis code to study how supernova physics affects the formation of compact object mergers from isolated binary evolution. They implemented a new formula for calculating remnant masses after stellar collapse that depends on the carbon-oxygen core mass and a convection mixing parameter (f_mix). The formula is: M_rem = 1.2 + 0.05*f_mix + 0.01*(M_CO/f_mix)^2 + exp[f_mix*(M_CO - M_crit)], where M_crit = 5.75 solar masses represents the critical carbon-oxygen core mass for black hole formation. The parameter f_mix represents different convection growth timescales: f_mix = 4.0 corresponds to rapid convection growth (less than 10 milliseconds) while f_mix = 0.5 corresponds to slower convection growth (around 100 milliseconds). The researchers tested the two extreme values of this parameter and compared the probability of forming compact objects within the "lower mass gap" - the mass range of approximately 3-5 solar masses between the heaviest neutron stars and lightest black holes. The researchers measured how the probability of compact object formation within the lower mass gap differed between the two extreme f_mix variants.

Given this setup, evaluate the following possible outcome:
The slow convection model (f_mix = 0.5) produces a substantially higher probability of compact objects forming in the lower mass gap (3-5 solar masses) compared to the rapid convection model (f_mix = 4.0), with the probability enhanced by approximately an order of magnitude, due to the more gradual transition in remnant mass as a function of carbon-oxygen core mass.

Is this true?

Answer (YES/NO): NO